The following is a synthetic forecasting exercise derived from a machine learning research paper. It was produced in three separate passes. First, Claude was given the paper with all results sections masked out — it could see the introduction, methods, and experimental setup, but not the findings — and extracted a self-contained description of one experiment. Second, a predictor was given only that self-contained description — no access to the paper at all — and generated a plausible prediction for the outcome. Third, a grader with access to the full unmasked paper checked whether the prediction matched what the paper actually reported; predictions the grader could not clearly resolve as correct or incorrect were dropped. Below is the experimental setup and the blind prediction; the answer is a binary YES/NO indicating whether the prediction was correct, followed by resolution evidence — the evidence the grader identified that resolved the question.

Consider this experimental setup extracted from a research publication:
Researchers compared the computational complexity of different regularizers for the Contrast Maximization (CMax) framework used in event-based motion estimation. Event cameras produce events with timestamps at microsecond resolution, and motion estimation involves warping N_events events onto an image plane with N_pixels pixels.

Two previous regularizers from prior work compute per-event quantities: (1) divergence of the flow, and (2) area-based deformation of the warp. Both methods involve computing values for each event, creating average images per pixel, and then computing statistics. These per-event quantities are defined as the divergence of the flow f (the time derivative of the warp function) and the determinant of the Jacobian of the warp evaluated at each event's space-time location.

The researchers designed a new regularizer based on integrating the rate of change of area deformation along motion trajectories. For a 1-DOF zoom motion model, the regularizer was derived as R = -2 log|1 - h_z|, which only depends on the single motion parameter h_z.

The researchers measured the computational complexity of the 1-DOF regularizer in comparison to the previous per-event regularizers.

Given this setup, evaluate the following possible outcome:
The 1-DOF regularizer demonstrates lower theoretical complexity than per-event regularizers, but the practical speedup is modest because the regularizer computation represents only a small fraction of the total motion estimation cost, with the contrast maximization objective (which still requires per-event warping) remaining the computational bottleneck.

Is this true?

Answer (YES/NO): NO